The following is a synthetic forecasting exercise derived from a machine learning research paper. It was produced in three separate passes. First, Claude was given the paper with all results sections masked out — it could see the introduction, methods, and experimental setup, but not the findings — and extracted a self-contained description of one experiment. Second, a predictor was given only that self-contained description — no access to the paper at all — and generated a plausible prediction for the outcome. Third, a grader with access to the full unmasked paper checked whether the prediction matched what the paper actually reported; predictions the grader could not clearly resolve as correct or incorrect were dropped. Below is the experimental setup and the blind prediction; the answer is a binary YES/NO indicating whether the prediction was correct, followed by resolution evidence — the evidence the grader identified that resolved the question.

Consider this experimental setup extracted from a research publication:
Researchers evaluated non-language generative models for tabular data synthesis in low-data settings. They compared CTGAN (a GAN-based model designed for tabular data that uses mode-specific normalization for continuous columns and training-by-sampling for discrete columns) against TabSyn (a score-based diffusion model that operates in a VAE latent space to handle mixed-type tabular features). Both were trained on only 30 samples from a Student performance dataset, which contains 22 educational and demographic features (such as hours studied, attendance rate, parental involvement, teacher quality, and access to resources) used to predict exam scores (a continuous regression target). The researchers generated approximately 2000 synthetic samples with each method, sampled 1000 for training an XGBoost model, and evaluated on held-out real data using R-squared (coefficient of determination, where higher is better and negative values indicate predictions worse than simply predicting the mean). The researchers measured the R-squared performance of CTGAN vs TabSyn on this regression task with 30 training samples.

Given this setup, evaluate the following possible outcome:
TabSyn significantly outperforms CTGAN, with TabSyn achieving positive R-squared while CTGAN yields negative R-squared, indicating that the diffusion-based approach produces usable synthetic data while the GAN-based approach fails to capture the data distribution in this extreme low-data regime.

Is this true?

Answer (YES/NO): YES